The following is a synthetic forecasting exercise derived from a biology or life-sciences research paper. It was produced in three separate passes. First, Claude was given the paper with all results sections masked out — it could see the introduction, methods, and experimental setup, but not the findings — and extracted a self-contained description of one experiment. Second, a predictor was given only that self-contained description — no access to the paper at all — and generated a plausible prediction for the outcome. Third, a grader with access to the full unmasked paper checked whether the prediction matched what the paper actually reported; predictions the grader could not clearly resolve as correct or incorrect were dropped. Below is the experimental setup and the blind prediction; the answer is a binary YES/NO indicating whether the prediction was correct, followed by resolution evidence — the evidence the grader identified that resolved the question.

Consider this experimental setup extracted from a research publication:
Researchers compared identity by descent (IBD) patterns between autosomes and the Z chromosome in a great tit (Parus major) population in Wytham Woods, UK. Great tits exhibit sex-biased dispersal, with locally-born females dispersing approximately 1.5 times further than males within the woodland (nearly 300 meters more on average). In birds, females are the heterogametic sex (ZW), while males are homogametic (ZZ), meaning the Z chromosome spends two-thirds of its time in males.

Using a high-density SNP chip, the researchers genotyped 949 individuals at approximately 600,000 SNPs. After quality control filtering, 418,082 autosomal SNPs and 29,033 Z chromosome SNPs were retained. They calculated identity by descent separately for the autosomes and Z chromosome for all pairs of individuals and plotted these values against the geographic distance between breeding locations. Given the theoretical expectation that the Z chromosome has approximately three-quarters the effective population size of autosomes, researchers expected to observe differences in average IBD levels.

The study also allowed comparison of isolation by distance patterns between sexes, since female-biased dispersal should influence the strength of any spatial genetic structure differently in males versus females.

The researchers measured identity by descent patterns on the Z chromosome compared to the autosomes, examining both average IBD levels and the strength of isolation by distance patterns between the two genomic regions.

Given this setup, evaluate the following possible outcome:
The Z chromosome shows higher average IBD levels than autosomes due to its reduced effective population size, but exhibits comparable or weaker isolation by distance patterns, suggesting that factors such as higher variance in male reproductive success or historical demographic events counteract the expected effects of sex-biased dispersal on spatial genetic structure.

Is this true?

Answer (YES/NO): NO